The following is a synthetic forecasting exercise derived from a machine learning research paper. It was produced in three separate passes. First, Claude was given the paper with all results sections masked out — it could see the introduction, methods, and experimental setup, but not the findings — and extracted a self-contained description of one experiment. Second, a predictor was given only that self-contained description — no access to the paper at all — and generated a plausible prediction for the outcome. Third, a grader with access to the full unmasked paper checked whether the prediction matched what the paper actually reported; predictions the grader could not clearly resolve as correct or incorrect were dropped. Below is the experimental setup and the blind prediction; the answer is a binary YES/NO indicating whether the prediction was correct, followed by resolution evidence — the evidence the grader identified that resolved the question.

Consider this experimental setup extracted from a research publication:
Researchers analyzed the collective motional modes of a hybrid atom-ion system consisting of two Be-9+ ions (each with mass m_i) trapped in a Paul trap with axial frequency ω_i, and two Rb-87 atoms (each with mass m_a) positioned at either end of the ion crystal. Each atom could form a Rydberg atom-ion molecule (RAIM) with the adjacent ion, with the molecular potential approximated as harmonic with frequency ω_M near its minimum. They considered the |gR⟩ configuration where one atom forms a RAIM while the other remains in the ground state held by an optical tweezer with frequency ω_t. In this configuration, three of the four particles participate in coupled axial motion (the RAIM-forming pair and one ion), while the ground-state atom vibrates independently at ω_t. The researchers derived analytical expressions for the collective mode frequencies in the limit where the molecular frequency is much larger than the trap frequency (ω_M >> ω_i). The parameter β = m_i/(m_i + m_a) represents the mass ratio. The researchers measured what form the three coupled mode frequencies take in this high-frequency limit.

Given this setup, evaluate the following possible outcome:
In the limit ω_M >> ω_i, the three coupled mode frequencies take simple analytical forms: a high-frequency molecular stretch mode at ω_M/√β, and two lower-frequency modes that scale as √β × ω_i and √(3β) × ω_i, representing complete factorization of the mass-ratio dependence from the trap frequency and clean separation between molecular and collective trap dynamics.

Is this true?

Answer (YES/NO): NO